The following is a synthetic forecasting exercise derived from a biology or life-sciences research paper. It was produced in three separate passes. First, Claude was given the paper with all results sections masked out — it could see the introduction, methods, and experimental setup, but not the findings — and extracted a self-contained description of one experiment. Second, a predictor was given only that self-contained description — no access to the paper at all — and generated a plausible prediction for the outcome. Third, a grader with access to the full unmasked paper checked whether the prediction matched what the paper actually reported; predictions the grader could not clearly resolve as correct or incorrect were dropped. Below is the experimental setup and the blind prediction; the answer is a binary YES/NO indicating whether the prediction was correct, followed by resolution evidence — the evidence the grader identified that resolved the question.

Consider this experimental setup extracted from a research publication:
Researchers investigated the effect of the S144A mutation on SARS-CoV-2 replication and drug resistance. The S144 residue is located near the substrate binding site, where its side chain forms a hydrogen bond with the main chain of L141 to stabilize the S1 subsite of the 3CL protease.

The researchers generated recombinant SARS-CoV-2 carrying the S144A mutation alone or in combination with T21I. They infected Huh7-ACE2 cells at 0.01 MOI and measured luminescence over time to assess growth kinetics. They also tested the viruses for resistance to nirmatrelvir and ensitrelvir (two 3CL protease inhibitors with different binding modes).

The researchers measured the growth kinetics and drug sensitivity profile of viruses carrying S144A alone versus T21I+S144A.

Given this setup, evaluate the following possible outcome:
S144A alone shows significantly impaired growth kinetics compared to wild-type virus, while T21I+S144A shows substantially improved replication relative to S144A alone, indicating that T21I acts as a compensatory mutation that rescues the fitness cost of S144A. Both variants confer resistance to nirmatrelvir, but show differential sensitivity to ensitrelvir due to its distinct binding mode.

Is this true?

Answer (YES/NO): NO